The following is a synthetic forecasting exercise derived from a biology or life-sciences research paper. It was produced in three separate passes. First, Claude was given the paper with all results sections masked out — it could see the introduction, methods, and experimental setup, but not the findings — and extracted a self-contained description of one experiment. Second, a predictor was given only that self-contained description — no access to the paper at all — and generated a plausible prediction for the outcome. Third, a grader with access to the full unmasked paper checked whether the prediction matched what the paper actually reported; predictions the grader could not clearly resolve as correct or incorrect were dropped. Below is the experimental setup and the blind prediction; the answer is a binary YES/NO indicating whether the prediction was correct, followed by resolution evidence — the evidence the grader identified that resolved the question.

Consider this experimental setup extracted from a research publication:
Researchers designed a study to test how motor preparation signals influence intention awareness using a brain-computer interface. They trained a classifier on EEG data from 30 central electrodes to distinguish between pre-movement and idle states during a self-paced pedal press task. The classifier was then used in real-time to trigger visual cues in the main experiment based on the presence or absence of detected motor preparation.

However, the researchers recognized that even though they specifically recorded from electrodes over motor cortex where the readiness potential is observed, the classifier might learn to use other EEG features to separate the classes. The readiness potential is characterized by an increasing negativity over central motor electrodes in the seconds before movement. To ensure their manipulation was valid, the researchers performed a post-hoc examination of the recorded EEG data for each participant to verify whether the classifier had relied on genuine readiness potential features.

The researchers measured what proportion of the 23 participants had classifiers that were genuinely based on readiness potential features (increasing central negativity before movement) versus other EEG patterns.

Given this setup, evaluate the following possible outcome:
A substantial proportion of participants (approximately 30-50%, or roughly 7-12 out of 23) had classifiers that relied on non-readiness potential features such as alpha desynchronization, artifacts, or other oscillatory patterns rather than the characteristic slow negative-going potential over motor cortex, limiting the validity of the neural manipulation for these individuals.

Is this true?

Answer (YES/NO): YES